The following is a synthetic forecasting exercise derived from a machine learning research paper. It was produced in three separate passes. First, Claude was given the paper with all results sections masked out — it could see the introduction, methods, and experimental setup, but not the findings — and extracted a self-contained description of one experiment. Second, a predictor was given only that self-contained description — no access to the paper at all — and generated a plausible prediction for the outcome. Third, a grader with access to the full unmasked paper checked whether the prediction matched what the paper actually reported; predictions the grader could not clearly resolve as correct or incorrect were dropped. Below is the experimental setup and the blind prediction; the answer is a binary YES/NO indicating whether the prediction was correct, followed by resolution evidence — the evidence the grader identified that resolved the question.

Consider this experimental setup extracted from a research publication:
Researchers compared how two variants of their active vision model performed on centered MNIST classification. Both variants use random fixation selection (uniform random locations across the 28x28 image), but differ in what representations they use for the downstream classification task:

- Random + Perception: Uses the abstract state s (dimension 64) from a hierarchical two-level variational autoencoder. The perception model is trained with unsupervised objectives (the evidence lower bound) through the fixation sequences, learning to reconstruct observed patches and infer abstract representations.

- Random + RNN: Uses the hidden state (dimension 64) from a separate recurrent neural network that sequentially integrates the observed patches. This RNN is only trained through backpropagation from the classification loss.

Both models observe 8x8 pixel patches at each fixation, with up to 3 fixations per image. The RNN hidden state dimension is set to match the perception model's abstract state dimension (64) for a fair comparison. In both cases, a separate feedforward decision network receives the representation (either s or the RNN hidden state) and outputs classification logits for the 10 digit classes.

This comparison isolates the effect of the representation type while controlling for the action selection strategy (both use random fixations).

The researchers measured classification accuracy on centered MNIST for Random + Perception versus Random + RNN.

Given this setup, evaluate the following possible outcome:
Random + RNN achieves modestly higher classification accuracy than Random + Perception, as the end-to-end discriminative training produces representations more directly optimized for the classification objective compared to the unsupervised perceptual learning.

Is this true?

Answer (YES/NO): NO